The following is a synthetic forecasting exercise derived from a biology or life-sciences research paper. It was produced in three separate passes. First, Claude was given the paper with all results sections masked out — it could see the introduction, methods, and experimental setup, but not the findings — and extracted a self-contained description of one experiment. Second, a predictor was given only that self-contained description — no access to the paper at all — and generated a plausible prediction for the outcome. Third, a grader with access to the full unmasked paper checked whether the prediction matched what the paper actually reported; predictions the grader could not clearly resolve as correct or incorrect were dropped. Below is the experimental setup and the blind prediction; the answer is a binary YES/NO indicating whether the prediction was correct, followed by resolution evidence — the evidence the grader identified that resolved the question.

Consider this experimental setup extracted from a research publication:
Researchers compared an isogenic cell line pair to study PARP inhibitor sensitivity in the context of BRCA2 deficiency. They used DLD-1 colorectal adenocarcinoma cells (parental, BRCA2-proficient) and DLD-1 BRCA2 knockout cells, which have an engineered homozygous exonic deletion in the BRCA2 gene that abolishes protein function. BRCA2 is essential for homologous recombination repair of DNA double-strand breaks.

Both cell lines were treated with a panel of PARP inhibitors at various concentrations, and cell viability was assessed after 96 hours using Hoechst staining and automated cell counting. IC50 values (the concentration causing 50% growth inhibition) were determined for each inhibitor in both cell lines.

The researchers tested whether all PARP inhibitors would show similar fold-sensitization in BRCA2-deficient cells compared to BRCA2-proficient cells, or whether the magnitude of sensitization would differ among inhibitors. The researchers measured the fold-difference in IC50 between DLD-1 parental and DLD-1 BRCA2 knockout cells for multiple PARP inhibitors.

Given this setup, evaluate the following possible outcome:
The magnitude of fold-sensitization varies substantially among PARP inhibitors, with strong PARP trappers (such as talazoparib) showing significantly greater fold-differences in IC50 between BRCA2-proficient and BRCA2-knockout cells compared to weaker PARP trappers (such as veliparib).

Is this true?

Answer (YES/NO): NO